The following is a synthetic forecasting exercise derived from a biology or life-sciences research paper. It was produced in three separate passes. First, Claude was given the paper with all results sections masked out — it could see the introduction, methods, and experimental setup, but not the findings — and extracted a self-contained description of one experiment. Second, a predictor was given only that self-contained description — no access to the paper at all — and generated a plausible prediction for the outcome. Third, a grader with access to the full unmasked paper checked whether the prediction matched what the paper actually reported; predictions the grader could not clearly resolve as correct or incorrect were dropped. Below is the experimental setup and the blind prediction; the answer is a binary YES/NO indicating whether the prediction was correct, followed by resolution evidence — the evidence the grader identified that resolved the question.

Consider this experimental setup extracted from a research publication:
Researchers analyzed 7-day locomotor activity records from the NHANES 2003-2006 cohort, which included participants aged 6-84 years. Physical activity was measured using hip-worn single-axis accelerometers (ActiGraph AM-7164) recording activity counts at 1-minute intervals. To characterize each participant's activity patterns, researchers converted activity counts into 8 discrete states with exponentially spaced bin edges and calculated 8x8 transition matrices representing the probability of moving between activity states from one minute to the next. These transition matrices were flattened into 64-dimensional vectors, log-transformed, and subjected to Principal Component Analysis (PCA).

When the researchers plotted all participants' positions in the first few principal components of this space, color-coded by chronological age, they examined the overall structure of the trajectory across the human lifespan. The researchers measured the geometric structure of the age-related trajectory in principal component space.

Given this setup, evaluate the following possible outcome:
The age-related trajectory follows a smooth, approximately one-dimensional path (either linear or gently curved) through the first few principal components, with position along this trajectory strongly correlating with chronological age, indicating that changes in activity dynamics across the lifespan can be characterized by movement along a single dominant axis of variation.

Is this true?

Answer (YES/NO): NO